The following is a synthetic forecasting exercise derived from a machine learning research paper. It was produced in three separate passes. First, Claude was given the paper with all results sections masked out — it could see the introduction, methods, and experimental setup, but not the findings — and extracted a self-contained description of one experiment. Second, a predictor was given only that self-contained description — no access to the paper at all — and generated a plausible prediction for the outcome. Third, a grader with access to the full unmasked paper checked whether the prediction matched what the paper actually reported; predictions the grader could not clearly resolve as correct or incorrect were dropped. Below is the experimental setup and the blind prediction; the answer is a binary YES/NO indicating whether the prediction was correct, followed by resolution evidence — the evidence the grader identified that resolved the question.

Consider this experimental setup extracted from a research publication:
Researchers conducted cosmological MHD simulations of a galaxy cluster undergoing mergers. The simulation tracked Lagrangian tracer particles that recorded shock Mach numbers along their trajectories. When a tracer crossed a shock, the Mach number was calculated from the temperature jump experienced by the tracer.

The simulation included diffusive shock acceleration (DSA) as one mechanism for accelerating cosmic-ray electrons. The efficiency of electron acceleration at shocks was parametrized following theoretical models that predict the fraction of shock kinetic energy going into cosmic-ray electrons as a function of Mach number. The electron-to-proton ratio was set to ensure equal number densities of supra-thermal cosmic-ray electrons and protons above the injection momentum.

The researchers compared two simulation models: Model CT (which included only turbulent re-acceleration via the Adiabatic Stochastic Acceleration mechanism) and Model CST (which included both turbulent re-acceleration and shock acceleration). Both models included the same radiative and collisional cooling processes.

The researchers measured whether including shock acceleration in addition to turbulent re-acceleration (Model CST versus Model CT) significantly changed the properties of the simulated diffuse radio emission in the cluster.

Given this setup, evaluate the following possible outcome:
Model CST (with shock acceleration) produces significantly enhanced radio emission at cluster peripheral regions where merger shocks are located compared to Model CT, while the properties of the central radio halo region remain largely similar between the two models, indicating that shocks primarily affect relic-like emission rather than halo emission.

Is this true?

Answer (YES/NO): NO